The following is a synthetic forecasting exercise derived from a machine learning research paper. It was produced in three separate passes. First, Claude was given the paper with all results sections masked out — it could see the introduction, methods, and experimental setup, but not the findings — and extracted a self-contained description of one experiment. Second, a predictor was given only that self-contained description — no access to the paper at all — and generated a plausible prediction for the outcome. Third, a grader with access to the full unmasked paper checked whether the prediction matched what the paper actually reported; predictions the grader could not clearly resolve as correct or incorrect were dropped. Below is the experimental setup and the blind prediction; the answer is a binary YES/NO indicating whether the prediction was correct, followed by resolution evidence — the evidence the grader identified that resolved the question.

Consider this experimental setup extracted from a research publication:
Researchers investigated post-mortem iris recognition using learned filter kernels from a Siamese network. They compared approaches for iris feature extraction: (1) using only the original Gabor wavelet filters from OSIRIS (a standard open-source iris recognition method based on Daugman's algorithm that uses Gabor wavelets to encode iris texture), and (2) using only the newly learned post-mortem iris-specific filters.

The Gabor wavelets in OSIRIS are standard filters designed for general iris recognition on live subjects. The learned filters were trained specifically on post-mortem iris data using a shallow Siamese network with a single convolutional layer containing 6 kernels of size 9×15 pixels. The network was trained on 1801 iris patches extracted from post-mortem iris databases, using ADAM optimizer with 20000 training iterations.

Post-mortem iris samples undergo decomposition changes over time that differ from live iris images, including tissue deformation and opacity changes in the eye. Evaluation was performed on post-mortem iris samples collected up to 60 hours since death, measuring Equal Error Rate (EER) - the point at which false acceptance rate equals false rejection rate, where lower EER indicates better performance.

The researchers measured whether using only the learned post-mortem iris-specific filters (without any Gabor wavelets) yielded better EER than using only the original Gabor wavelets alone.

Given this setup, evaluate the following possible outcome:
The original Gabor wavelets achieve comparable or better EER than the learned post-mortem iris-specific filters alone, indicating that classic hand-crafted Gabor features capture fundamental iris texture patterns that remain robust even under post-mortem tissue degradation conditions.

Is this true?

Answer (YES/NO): YES